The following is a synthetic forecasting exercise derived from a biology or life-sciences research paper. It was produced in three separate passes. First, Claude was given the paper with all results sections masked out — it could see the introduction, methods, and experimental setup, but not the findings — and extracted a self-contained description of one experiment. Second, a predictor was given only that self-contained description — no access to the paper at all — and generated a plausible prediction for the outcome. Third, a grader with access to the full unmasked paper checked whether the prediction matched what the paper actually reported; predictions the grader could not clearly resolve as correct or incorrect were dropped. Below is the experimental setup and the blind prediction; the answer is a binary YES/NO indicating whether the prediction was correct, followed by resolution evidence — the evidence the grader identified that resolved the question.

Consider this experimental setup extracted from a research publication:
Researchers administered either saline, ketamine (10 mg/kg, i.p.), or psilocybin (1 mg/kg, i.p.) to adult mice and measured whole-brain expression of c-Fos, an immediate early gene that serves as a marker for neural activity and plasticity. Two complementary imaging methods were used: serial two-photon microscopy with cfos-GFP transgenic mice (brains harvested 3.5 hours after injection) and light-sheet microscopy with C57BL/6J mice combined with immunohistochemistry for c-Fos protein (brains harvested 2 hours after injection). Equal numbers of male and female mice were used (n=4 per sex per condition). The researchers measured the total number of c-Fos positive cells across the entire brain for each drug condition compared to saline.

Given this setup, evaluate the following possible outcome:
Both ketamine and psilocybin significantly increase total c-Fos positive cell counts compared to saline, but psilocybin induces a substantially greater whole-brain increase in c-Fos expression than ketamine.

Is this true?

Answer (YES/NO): NO